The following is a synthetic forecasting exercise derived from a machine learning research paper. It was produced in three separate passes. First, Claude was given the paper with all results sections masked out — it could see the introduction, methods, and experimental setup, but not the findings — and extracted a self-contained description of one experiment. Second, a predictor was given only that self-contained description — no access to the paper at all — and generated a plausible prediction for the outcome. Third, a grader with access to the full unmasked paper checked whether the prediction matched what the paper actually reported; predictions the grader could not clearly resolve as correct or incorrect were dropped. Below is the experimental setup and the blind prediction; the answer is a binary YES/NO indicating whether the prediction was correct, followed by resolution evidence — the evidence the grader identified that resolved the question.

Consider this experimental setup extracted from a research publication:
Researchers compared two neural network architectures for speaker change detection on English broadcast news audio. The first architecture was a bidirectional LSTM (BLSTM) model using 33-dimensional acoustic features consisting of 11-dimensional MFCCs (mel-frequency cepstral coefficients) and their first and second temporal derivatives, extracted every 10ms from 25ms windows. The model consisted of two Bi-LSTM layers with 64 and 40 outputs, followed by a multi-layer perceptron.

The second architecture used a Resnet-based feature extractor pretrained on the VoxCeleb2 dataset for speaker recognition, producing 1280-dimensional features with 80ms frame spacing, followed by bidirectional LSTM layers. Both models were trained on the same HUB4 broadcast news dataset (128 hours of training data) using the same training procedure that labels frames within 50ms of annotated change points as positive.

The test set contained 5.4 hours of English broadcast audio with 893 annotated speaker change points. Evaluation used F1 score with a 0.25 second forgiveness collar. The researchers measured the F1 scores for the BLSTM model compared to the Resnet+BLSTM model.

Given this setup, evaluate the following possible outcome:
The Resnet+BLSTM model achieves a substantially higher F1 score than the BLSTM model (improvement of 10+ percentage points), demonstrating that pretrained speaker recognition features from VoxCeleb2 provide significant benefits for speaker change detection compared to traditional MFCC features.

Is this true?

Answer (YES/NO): YES